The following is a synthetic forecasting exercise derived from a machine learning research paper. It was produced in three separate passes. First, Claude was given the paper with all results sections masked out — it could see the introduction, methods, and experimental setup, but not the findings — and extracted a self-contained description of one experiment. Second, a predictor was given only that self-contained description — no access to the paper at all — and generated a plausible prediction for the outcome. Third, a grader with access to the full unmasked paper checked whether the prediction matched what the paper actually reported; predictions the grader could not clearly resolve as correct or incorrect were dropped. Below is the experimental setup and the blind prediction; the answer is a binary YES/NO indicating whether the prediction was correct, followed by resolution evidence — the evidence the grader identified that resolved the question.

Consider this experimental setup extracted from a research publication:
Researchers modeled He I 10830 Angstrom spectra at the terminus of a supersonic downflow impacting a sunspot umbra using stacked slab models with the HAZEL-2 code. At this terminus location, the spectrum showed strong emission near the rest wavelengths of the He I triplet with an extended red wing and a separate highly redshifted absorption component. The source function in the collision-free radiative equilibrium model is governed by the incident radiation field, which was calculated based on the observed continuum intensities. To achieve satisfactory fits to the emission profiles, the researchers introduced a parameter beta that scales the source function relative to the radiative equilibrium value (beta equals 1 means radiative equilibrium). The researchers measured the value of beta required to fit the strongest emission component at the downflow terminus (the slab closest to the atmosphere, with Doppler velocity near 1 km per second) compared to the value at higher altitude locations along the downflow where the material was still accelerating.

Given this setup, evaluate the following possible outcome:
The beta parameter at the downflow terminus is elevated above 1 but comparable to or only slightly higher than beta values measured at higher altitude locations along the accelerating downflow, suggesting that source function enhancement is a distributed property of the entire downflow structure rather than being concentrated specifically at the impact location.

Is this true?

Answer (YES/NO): NO